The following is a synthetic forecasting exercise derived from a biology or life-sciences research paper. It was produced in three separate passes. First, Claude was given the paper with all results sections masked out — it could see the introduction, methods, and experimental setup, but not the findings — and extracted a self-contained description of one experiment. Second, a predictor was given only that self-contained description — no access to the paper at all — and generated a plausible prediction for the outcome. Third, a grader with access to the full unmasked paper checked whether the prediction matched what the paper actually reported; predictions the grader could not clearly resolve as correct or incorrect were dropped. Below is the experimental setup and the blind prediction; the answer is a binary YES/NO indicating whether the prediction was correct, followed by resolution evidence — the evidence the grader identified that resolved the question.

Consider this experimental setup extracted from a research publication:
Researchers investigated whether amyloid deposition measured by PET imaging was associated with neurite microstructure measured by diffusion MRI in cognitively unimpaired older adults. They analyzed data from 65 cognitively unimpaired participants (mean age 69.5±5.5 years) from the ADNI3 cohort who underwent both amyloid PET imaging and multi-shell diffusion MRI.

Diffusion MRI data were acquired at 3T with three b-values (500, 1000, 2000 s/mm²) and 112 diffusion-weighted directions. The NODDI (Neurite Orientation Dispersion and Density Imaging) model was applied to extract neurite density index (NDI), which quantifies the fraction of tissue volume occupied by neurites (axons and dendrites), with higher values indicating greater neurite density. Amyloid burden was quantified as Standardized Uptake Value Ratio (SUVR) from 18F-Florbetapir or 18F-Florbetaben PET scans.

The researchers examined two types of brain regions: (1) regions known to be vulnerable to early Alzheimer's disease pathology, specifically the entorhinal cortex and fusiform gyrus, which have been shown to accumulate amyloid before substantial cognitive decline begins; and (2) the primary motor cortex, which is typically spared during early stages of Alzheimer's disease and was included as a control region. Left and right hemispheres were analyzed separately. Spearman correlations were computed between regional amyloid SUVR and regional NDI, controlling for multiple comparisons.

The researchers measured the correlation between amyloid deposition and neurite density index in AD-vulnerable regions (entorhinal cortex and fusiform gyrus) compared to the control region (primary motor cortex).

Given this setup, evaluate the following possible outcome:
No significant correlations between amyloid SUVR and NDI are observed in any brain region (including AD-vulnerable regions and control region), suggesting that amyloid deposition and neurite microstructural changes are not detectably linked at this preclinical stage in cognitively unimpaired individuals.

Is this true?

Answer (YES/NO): NO